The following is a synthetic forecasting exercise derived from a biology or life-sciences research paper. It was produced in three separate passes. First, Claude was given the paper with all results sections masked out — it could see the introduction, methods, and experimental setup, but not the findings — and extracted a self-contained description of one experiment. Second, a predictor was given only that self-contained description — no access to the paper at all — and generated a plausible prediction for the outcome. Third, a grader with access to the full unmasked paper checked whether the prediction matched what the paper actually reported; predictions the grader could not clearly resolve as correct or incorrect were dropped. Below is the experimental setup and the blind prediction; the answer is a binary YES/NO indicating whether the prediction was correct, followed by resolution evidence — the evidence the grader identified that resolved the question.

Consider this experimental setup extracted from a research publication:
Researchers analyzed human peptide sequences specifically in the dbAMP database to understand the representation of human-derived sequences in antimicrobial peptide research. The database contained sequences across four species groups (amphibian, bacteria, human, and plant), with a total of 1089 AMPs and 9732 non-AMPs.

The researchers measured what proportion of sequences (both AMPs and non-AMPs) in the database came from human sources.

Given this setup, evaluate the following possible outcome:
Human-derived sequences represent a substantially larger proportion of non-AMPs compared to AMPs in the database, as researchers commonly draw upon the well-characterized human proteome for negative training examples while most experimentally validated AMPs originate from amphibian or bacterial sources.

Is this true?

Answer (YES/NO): NO